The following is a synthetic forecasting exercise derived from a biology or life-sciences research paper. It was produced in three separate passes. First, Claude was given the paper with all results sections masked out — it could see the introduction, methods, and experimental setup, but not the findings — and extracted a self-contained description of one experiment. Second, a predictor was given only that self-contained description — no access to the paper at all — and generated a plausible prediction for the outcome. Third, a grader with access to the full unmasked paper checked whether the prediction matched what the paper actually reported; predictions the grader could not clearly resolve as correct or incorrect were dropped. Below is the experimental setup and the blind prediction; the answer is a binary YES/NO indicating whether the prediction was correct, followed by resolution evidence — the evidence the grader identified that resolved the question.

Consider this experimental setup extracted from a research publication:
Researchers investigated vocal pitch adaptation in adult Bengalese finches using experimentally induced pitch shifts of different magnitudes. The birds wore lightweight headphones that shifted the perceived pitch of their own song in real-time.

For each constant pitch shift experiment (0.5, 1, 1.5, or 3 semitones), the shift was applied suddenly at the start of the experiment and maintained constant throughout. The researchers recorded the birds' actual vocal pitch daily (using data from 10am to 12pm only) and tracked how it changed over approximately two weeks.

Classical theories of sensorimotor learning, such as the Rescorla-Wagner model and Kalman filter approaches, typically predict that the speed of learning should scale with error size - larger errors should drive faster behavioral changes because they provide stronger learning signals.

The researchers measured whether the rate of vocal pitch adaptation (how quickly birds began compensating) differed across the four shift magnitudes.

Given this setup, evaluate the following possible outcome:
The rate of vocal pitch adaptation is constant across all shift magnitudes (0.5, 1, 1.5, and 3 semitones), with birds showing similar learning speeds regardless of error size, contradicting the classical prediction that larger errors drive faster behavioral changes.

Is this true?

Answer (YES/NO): NO